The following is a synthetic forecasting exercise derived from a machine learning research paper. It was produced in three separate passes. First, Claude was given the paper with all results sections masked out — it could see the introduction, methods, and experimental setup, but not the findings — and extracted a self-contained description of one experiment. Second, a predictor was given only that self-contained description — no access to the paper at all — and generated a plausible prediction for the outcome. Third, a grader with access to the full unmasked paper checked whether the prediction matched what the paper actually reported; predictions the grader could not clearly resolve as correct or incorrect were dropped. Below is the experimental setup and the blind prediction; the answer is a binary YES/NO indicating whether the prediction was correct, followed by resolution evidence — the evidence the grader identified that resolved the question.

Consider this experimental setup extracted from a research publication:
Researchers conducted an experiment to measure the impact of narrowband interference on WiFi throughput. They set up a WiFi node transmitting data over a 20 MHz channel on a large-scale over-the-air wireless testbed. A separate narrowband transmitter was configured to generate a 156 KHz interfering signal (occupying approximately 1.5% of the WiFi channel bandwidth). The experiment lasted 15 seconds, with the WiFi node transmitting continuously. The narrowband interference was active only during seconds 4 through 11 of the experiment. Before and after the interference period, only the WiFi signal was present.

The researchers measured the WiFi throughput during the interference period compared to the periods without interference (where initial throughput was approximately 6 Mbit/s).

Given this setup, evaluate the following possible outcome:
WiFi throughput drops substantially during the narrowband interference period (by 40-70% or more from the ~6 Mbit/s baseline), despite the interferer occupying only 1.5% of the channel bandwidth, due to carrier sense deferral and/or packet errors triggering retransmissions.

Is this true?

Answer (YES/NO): NO